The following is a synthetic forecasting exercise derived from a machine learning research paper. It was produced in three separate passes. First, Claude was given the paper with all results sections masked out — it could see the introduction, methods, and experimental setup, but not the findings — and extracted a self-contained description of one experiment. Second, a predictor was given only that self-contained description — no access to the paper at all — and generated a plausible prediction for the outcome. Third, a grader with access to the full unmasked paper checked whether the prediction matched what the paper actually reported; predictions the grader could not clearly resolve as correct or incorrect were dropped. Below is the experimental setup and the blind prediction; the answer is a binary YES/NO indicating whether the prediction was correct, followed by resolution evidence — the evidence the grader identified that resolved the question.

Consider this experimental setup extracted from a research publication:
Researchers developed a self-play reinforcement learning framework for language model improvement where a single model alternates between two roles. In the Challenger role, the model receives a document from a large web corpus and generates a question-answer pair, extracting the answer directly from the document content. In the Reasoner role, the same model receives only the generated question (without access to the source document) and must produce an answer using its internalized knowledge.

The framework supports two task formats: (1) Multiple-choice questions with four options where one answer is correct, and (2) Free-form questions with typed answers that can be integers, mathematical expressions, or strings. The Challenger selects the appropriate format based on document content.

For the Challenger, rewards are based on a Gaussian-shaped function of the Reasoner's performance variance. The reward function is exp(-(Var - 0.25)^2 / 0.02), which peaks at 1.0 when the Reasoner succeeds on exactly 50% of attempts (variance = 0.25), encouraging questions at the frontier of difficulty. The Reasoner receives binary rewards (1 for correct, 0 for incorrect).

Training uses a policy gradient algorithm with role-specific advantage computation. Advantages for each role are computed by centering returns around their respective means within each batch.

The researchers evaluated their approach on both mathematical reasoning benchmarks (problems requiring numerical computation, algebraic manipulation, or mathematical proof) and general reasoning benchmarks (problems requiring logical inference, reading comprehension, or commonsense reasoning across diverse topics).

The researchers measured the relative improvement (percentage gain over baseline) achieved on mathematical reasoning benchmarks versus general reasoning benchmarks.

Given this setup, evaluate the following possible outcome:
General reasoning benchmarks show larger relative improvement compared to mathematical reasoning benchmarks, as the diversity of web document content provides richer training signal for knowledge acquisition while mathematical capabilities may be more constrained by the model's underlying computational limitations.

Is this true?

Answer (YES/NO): YES